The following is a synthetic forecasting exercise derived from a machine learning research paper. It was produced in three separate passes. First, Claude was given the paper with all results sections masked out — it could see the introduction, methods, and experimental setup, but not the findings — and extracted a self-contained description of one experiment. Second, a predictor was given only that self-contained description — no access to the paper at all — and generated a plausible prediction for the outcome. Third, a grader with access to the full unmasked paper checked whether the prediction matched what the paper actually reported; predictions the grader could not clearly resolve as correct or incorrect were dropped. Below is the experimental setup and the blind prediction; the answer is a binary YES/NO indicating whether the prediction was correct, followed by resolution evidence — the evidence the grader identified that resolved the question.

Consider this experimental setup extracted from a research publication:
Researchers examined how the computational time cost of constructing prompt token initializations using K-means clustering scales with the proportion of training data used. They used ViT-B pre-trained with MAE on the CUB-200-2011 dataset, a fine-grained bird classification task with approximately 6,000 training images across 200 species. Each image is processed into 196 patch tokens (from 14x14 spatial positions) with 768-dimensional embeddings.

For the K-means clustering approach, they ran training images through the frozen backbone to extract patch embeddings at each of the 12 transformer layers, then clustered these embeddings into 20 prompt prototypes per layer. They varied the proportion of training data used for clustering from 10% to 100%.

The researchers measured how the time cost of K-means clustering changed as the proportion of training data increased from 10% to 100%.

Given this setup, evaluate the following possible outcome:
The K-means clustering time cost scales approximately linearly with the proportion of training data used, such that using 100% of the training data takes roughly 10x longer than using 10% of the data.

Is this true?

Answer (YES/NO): NO